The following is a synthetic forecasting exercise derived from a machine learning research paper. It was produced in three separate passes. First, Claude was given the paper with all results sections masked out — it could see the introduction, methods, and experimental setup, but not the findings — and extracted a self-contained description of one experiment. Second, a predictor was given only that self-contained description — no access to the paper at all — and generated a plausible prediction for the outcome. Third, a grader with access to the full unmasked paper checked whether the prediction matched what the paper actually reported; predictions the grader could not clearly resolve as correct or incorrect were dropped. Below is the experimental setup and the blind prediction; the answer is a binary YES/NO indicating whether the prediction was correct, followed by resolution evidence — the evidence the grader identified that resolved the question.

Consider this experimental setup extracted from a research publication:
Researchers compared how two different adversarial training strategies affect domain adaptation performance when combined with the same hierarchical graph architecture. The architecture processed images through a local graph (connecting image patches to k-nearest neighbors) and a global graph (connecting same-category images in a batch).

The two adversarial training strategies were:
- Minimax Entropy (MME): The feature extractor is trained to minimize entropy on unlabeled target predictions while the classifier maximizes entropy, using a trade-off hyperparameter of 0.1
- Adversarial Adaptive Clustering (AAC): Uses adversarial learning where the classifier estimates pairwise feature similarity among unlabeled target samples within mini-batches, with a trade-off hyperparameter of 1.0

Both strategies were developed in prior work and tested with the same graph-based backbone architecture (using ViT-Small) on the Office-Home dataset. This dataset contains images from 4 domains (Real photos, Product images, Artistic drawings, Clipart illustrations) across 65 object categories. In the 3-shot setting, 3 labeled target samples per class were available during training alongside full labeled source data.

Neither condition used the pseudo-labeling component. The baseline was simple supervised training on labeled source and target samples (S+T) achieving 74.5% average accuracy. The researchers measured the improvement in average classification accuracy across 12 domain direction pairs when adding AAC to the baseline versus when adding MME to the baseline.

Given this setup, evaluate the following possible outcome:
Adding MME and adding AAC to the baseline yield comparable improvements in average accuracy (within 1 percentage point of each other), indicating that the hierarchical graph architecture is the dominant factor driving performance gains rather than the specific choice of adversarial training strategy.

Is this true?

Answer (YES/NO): NO